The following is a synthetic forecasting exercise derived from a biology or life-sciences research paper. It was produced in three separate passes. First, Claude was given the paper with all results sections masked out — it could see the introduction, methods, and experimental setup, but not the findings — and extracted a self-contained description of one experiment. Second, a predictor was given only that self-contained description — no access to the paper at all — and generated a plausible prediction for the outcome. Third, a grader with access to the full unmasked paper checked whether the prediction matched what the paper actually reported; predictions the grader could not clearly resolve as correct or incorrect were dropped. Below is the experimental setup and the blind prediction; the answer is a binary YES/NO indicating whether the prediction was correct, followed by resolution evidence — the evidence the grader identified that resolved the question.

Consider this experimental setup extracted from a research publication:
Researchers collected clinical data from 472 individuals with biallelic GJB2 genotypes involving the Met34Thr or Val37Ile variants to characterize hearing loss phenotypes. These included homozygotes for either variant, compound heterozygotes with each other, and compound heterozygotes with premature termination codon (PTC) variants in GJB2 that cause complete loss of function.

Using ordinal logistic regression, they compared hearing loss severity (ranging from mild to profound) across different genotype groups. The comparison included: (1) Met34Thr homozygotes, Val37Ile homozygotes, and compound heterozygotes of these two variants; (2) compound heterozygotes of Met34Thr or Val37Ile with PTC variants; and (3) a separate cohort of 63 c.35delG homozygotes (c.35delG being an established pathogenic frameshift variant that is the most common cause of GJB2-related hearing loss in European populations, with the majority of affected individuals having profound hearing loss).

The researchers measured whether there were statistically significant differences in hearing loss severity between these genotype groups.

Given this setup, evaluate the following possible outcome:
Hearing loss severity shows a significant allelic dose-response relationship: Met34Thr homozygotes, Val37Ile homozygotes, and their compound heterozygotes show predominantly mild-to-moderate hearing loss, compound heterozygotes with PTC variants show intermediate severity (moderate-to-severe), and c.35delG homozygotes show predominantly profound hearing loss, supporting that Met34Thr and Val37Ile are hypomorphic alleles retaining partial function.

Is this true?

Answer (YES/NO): NO